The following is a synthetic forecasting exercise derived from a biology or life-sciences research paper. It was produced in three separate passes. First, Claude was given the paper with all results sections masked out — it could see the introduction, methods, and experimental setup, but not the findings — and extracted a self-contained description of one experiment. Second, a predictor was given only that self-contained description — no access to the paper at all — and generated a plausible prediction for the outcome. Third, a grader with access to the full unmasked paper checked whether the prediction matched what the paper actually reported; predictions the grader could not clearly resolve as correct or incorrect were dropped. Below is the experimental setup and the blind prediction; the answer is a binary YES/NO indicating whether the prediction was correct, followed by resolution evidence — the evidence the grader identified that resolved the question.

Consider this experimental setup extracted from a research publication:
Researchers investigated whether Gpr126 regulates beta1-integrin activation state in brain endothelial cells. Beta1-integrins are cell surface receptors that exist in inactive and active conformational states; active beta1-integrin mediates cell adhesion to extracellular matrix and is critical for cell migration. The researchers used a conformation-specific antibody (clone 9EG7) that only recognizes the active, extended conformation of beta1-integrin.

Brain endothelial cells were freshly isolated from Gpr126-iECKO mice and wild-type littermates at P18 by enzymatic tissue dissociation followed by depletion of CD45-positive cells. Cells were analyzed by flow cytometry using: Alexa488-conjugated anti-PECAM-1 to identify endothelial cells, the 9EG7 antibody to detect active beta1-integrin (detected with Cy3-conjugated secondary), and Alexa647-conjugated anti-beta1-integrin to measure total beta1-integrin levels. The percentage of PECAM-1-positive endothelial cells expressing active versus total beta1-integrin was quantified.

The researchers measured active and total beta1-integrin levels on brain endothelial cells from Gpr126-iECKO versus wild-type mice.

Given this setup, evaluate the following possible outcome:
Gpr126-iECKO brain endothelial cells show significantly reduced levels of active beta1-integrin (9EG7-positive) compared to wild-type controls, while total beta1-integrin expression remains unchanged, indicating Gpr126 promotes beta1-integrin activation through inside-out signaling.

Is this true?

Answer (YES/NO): YES